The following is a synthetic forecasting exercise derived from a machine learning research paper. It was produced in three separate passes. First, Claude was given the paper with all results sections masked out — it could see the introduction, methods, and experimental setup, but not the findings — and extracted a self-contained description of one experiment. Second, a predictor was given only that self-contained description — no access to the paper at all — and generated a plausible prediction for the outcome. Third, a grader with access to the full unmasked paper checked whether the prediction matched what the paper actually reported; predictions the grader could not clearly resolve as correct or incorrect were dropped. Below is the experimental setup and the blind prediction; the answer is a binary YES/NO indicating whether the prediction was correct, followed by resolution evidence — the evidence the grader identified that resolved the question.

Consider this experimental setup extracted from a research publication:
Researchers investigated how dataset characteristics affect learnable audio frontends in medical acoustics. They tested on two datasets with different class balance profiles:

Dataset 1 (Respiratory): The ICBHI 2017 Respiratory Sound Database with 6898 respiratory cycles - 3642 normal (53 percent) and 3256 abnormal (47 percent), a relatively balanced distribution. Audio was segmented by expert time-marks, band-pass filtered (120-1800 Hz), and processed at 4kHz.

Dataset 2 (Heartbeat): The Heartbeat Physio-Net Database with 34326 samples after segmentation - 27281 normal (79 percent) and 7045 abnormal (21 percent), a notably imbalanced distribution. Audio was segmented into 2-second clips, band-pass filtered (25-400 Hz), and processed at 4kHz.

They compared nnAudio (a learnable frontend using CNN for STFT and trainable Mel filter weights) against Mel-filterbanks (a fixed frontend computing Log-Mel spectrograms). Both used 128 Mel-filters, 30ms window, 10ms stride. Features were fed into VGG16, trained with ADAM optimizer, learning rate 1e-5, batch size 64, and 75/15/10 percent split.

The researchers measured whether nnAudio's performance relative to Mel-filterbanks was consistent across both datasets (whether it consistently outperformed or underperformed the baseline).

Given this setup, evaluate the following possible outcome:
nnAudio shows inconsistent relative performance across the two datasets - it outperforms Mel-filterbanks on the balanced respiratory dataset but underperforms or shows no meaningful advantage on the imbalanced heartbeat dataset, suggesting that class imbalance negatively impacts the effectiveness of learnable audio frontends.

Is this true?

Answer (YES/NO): NO